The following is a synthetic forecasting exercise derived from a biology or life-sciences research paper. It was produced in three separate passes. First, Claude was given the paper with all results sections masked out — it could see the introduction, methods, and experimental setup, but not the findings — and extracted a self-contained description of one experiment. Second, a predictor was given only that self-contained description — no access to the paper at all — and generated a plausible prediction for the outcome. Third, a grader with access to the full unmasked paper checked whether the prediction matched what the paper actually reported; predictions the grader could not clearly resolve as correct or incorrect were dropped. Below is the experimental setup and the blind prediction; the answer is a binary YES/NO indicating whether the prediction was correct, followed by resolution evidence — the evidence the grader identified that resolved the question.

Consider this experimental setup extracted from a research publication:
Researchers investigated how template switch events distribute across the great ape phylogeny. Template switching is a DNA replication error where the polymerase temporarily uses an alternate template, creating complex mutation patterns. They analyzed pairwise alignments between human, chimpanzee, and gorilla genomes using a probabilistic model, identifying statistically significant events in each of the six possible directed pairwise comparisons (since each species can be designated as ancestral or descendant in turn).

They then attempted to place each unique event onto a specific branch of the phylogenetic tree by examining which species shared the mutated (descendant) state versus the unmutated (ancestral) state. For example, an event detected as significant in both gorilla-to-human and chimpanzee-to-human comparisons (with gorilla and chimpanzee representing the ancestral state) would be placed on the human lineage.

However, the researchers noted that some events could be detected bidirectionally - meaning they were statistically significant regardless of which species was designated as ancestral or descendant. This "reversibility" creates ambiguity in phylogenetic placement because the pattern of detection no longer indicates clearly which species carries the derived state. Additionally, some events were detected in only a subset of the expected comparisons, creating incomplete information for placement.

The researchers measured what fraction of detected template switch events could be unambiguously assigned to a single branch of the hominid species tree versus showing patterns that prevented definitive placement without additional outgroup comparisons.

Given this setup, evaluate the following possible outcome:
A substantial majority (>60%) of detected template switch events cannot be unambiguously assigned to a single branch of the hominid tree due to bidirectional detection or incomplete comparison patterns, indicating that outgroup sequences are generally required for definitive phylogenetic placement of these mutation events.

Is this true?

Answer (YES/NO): YES